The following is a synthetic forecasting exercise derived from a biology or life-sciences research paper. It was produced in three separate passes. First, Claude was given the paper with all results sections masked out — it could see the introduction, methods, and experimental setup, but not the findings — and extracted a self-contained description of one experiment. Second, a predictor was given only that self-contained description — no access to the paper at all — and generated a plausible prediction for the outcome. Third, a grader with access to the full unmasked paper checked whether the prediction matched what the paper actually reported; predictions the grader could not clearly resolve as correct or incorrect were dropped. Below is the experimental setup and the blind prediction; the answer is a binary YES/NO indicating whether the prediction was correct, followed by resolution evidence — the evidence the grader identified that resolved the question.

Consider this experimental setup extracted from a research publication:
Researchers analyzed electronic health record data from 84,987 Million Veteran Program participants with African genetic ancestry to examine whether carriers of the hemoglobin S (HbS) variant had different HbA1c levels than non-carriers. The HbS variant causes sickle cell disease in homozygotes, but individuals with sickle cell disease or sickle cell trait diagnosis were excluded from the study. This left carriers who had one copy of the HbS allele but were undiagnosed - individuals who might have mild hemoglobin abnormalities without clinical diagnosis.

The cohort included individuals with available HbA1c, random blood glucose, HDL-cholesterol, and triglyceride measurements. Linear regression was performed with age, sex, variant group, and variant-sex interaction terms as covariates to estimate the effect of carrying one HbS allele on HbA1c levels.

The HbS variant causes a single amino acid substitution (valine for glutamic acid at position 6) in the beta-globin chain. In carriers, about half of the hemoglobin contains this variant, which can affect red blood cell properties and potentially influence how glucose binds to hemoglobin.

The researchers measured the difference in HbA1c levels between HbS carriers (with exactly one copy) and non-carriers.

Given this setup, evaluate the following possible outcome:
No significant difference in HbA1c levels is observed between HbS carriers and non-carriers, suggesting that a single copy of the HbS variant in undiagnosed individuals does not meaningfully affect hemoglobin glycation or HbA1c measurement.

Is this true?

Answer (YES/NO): NO